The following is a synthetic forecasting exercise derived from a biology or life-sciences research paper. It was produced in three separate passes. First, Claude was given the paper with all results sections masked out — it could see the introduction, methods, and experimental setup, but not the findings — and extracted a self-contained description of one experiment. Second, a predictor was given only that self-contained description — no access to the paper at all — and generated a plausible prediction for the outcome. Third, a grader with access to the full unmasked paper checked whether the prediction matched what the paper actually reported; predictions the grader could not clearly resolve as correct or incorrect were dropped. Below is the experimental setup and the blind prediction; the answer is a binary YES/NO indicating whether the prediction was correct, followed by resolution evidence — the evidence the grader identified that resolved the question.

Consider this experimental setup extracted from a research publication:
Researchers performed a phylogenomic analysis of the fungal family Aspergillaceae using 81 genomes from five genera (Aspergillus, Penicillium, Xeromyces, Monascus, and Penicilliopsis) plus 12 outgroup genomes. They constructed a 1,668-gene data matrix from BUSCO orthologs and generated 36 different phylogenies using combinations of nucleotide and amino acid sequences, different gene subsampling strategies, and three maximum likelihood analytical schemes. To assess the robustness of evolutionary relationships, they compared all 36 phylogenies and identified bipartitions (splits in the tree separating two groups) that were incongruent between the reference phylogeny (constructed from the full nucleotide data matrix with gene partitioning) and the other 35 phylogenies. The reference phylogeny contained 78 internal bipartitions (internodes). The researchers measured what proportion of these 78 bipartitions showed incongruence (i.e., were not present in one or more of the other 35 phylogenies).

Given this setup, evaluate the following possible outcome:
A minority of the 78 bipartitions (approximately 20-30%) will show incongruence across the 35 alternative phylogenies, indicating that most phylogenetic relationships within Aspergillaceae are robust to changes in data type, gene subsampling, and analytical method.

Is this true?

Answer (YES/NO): NO